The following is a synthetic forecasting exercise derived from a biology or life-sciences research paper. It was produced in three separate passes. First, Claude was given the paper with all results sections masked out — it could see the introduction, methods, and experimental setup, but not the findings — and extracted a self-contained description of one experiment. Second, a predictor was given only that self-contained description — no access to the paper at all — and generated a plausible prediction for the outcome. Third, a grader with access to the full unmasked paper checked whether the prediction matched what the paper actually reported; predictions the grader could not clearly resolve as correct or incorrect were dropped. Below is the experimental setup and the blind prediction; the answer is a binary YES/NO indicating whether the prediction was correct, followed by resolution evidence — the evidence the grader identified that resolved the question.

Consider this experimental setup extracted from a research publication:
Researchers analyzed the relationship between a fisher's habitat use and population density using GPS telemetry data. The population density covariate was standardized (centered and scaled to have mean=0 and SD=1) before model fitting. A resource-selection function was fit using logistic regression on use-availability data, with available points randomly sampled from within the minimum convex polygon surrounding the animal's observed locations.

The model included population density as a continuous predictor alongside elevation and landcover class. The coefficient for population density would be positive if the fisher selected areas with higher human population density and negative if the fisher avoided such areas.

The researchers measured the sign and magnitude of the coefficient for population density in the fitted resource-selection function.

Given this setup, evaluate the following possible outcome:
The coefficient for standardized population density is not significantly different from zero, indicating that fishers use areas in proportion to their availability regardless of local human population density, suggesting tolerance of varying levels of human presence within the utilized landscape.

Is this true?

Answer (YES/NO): NO